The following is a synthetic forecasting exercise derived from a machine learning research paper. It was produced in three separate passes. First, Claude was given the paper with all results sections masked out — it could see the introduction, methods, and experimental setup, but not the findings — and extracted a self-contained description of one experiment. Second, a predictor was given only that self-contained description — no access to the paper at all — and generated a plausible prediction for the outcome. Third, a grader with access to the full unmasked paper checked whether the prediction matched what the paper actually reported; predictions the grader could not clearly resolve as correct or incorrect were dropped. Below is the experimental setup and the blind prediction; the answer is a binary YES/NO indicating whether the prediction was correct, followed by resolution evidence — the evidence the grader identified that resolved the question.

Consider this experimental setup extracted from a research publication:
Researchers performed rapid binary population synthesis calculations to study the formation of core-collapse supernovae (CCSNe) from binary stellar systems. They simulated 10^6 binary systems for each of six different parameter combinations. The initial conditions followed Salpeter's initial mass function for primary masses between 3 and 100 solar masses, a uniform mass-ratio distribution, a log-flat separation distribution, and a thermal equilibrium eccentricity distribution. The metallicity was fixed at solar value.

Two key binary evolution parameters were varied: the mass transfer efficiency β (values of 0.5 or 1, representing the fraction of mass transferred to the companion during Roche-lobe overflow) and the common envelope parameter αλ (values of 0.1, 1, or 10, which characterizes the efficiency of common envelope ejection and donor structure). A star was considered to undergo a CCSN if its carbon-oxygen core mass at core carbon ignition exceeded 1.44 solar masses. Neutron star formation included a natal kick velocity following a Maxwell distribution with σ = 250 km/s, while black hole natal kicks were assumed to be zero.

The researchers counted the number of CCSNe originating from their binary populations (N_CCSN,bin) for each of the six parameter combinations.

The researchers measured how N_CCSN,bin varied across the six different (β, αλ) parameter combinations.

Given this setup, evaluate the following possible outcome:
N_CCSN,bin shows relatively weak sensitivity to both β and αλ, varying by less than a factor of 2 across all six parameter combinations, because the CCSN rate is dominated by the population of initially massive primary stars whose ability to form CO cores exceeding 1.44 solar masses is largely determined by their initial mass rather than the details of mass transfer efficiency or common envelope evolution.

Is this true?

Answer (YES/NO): YES